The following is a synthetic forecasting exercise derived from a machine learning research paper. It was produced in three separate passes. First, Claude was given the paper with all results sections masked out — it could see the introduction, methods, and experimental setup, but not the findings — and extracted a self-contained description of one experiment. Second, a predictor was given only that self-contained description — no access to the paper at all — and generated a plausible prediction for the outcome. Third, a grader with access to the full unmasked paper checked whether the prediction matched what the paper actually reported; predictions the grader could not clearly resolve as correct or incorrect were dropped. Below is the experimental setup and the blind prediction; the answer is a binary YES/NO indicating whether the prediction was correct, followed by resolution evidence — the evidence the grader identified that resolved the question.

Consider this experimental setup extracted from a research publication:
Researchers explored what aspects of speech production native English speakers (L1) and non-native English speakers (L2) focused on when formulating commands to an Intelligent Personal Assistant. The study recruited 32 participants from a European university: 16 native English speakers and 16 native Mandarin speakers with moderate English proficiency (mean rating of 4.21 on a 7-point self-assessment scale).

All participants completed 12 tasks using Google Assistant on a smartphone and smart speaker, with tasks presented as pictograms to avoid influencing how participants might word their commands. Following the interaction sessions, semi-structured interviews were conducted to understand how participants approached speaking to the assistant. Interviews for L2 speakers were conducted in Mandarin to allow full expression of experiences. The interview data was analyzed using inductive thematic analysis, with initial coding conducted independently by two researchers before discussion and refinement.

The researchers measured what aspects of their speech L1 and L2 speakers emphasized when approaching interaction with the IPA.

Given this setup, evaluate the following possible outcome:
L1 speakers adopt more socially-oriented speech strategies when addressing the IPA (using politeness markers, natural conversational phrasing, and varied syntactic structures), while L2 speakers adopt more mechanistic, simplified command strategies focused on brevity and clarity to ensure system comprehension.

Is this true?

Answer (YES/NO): NO